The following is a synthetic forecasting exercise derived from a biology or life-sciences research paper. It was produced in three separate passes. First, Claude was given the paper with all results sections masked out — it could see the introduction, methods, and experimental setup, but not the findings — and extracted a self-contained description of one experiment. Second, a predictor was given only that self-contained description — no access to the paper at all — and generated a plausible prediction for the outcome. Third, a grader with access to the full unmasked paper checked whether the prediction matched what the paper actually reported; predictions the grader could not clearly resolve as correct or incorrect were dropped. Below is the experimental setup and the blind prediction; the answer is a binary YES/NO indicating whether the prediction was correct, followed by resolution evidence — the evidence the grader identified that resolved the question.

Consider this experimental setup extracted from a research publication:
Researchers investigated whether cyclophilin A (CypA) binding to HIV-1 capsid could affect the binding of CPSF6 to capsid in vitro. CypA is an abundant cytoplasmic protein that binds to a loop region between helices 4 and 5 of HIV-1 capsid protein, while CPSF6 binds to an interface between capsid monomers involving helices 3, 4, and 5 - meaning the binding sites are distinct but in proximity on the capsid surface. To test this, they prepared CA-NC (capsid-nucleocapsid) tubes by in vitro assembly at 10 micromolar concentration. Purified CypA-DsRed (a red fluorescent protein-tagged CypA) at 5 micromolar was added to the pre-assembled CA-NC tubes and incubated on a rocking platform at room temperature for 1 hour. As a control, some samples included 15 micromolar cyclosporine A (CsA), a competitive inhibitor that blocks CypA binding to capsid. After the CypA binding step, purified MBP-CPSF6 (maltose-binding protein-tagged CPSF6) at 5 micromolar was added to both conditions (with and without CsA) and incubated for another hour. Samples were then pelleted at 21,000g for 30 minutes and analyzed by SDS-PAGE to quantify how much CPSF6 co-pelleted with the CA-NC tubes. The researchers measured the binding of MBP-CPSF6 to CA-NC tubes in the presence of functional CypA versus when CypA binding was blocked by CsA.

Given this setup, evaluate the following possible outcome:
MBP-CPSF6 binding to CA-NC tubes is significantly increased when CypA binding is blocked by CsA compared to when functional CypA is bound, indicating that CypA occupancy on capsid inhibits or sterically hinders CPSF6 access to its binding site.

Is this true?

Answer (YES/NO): YES